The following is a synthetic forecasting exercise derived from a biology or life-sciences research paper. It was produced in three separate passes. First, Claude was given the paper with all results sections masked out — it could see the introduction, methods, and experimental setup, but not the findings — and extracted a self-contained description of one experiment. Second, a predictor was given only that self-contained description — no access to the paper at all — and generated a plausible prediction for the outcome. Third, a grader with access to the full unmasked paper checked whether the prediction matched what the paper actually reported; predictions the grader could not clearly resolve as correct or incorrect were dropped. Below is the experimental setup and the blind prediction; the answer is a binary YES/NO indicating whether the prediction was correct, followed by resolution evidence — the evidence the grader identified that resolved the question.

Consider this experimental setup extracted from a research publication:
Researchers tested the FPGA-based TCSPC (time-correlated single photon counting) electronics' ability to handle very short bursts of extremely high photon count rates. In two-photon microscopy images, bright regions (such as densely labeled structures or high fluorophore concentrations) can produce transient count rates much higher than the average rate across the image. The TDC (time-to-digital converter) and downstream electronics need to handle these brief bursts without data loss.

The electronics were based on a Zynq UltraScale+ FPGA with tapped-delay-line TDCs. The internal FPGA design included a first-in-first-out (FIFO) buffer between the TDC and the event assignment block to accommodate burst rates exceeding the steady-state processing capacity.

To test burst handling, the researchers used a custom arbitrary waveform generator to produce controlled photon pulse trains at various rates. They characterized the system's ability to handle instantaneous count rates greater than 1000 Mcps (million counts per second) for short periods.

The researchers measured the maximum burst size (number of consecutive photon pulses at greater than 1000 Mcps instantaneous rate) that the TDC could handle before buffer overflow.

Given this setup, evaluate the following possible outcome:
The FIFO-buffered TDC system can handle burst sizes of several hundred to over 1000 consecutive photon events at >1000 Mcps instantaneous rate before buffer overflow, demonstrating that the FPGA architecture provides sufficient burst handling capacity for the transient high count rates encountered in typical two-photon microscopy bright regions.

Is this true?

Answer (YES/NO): NO